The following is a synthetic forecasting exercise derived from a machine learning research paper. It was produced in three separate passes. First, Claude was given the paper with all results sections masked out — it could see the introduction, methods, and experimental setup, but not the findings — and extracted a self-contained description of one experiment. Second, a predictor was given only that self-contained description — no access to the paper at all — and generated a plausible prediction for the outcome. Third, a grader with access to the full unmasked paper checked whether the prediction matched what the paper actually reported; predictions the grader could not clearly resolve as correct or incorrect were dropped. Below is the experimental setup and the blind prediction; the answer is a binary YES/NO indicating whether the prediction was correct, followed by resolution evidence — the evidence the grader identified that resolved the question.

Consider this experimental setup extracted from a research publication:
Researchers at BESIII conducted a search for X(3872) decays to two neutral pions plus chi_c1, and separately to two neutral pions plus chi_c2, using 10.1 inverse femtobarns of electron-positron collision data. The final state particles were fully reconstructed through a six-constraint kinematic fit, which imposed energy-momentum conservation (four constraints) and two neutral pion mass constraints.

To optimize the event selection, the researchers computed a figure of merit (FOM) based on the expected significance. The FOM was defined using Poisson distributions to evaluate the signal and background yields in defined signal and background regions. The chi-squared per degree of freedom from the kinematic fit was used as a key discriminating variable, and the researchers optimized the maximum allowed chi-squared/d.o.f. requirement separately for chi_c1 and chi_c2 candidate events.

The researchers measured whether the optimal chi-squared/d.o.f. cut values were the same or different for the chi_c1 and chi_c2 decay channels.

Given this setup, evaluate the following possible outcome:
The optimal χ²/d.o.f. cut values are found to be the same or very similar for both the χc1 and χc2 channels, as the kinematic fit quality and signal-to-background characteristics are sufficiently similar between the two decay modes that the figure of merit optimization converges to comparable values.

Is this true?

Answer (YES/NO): NO